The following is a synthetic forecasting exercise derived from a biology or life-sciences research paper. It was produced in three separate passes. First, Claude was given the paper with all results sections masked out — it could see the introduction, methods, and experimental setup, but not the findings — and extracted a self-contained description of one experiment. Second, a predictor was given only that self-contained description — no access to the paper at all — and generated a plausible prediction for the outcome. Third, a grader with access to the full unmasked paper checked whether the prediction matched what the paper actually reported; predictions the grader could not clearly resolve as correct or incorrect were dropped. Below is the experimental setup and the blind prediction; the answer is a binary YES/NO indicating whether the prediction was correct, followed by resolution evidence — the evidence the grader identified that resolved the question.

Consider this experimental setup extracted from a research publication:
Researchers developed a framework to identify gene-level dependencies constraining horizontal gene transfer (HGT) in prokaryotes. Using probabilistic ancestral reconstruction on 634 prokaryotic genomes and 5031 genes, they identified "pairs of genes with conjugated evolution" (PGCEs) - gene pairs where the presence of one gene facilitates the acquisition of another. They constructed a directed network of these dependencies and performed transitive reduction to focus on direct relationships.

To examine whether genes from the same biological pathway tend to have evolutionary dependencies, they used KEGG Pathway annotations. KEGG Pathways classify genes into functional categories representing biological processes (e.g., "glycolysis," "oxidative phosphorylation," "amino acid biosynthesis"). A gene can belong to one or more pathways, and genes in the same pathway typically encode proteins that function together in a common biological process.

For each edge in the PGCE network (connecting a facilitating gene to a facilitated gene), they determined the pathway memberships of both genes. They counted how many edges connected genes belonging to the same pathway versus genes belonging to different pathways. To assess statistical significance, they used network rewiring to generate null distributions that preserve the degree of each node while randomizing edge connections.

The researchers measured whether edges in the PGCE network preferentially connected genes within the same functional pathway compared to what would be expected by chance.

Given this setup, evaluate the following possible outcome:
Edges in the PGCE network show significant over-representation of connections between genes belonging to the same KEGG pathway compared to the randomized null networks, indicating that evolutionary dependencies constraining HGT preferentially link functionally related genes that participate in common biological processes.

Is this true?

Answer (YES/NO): YES